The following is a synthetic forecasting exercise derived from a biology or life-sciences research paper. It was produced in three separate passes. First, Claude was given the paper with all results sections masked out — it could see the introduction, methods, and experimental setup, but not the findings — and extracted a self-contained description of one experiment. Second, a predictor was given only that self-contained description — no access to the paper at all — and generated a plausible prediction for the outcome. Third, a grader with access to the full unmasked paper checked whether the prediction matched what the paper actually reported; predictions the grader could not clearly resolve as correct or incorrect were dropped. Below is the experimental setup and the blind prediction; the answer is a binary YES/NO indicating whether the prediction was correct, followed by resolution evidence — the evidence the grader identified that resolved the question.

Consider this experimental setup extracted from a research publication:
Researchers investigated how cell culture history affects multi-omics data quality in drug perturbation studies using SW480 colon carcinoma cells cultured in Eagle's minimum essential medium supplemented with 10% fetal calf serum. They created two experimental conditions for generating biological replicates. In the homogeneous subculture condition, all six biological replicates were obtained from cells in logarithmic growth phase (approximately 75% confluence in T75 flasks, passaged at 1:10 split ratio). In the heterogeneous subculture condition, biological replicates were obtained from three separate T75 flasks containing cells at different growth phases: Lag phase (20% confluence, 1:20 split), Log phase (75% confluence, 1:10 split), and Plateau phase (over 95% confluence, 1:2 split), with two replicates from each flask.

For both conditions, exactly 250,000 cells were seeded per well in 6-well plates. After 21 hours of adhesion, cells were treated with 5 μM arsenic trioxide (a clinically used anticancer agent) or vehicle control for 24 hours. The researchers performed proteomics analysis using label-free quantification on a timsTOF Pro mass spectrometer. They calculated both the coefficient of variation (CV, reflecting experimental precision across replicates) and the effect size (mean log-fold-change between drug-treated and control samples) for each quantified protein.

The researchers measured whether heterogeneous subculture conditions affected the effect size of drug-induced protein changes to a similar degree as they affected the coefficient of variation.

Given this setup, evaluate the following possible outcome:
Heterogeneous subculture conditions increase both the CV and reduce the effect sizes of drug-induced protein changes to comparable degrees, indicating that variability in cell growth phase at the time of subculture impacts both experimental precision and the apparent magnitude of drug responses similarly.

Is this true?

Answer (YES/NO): NO